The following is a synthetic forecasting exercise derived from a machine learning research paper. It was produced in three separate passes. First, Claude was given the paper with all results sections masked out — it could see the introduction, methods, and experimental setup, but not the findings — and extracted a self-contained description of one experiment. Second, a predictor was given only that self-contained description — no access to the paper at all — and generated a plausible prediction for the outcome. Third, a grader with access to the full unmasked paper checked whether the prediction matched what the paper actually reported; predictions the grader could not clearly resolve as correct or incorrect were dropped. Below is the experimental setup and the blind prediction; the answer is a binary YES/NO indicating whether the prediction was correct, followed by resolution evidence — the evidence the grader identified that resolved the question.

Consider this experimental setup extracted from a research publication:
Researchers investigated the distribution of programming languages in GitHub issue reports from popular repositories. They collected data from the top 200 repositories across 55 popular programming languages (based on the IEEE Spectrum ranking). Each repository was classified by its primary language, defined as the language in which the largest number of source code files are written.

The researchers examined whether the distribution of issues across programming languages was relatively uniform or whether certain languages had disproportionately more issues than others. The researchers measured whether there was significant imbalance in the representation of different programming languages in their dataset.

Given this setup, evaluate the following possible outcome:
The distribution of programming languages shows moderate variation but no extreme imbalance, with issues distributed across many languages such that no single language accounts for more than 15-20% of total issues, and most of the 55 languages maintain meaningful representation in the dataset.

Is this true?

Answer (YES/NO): NO